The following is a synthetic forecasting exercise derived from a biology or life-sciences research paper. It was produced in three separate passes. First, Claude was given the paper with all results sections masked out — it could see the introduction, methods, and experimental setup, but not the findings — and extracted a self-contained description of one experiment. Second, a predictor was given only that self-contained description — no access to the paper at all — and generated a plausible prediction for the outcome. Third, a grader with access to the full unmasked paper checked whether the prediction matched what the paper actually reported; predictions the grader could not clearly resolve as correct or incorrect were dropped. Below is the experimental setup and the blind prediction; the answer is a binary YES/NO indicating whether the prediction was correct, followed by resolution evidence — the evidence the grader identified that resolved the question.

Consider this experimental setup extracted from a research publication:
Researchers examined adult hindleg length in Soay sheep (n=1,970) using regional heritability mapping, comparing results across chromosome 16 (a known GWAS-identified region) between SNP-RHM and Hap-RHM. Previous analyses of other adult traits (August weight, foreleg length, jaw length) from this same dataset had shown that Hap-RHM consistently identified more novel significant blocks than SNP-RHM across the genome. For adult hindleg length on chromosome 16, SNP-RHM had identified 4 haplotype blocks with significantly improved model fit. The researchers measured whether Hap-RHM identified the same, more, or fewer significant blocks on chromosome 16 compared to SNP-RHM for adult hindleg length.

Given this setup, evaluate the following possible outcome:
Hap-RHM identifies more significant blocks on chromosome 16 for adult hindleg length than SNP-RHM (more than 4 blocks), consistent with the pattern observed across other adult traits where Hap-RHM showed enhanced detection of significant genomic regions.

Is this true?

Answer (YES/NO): NO